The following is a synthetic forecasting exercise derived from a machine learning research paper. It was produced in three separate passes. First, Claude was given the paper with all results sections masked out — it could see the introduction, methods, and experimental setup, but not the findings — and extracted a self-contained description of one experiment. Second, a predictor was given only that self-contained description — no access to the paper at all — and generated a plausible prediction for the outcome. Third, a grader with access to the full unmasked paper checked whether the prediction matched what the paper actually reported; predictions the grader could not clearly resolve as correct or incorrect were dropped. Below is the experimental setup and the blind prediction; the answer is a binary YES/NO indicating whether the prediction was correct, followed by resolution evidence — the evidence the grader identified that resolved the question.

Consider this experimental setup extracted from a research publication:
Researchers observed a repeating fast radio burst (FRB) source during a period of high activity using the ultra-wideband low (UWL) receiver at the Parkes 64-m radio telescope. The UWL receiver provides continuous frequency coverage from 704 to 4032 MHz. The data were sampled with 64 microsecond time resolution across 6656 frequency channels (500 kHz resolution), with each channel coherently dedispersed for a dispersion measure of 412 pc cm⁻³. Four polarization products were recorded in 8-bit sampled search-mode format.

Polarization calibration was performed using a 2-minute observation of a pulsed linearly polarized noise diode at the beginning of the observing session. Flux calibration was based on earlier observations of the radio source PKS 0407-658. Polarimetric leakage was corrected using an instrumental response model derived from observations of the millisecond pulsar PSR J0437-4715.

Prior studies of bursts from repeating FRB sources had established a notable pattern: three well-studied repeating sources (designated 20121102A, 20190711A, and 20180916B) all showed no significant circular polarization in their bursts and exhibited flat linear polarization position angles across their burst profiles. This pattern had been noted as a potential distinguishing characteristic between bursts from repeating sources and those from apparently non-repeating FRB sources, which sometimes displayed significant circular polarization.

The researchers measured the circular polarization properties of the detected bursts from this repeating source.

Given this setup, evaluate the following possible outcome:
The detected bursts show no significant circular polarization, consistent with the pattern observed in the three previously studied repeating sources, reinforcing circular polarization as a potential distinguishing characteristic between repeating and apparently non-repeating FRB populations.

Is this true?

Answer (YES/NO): NO